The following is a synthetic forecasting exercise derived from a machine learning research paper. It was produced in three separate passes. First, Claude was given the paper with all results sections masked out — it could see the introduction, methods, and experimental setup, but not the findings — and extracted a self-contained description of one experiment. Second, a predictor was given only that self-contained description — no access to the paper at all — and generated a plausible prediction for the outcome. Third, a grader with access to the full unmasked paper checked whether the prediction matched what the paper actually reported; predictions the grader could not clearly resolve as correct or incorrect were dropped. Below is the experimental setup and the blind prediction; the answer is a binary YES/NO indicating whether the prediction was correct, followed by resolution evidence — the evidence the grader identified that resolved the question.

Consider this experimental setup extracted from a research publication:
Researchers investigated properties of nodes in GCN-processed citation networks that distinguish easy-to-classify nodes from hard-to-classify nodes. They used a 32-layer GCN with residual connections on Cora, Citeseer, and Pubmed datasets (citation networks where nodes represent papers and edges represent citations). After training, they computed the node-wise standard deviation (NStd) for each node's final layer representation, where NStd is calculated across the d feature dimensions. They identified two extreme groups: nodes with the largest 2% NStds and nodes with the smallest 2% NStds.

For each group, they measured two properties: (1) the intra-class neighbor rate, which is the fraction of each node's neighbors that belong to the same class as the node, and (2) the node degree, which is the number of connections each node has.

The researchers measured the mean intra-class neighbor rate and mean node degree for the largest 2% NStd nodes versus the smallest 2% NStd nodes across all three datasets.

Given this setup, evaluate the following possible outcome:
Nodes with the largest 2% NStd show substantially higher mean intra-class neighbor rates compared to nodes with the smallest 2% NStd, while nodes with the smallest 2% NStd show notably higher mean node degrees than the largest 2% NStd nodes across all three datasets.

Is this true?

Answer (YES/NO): NO